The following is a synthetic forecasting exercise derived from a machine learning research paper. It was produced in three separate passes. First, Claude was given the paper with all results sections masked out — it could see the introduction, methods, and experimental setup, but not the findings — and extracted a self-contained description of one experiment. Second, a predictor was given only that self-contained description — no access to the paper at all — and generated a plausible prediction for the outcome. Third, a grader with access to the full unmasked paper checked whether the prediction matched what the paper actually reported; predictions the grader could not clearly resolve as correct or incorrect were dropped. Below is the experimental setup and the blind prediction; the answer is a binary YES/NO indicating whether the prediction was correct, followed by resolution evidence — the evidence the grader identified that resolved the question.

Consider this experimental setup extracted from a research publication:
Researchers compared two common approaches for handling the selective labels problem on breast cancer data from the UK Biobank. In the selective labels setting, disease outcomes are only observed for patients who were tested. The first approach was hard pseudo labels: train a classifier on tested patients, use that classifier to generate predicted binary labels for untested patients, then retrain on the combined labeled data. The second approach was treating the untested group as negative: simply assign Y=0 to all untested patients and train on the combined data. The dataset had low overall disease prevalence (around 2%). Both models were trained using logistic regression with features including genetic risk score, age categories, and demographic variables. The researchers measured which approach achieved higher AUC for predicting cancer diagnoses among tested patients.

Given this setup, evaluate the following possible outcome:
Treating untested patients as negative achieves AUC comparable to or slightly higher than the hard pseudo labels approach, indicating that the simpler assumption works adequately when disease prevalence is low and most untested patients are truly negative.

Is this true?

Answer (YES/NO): YES